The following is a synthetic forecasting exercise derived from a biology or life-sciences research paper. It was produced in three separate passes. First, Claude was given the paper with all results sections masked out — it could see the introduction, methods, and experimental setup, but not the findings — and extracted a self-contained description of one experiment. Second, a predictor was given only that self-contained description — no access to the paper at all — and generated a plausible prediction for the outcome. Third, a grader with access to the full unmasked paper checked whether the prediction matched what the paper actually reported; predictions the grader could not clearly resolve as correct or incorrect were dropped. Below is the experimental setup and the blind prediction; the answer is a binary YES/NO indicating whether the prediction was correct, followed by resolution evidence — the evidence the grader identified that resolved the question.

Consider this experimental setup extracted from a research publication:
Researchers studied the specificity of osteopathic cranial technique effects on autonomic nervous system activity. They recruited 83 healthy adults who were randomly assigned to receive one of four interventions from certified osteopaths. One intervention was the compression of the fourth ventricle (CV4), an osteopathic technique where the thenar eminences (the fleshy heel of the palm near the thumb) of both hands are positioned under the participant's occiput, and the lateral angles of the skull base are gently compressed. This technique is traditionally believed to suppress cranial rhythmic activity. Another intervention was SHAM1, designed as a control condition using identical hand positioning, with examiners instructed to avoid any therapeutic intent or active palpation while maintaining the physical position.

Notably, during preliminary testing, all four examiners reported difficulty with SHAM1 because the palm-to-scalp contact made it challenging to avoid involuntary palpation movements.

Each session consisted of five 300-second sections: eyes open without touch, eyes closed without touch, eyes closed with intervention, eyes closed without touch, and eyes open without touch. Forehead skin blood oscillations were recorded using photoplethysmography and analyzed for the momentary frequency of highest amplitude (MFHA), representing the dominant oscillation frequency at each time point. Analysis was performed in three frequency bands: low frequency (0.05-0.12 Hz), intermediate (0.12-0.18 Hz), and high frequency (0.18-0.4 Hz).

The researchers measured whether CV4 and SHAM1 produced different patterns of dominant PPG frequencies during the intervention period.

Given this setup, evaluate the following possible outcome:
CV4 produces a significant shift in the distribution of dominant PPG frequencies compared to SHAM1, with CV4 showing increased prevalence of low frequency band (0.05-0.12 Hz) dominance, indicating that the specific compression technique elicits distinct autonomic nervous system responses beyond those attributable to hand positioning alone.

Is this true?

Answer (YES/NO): NO